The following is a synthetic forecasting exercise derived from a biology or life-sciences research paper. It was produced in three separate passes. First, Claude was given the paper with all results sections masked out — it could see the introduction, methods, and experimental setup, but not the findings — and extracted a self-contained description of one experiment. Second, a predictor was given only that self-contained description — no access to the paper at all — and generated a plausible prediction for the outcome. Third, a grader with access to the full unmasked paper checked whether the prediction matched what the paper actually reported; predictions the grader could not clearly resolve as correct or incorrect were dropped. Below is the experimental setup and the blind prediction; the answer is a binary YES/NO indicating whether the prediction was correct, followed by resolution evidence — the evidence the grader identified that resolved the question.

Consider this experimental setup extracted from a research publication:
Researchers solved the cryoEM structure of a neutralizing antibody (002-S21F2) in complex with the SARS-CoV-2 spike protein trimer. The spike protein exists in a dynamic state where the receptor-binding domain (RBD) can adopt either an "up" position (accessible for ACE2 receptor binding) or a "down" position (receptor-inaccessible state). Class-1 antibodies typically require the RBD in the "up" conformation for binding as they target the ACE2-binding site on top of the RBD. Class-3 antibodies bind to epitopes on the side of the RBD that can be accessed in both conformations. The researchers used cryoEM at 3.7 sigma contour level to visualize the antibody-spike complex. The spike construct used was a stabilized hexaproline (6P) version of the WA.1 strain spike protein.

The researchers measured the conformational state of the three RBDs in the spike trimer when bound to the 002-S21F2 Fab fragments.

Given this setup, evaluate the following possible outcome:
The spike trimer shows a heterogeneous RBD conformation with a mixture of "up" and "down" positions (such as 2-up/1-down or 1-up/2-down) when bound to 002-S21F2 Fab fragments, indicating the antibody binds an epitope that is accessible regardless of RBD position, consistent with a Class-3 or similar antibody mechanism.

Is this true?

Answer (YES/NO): NO